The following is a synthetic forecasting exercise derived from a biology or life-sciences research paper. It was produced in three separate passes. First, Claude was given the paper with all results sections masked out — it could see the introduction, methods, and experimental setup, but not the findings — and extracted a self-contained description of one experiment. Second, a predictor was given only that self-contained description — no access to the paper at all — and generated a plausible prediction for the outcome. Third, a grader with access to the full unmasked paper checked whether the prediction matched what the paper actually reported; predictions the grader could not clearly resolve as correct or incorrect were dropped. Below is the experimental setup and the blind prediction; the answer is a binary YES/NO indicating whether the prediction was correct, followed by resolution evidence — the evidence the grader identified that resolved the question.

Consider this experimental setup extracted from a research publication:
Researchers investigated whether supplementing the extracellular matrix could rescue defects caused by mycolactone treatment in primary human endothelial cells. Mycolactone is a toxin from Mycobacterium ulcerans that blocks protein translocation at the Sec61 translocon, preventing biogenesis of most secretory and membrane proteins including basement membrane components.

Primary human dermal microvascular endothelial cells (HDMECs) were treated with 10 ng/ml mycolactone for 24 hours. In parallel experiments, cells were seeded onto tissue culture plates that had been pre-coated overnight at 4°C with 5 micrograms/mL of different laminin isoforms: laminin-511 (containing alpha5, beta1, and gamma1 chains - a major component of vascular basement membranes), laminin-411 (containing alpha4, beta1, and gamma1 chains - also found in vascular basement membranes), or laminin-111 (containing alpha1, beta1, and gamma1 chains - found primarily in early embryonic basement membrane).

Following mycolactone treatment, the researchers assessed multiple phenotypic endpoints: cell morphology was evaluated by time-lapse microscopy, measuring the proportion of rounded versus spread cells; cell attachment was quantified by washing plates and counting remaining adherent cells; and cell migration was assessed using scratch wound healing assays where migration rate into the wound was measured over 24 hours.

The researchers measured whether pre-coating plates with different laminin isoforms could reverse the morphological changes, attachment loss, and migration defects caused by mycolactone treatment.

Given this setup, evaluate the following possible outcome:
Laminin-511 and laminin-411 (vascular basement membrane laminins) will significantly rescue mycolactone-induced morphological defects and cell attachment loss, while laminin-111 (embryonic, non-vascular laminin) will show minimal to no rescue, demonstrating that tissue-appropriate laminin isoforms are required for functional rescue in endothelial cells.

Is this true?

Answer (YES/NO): NO